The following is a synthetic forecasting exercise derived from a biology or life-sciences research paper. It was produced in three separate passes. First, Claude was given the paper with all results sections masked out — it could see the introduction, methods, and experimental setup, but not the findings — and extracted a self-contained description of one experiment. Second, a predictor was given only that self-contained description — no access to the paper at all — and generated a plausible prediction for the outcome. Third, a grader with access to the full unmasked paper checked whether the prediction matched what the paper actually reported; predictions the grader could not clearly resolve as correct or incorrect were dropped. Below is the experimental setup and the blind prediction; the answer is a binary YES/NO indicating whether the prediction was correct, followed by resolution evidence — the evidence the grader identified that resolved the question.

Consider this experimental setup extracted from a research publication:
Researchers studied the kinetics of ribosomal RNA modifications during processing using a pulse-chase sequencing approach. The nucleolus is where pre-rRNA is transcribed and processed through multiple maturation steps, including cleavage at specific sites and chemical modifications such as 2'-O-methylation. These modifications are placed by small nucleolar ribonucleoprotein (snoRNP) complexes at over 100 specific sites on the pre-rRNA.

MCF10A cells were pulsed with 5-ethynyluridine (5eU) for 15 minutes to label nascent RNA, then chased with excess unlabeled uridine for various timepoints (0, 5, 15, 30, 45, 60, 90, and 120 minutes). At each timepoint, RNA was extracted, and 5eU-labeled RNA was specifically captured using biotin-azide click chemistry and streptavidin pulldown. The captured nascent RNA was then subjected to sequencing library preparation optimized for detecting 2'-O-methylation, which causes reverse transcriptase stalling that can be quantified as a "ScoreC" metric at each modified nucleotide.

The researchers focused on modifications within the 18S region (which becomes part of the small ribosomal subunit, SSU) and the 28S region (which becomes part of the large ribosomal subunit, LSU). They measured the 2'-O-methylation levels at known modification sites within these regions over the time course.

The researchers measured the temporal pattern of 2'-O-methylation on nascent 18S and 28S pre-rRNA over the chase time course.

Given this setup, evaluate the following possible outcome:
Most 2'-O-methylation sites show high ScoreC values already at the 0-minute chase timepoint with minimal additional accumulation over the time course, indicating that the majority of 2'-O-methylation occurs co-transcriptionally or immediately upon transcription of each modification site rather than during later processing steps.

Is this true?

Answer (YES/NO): YES